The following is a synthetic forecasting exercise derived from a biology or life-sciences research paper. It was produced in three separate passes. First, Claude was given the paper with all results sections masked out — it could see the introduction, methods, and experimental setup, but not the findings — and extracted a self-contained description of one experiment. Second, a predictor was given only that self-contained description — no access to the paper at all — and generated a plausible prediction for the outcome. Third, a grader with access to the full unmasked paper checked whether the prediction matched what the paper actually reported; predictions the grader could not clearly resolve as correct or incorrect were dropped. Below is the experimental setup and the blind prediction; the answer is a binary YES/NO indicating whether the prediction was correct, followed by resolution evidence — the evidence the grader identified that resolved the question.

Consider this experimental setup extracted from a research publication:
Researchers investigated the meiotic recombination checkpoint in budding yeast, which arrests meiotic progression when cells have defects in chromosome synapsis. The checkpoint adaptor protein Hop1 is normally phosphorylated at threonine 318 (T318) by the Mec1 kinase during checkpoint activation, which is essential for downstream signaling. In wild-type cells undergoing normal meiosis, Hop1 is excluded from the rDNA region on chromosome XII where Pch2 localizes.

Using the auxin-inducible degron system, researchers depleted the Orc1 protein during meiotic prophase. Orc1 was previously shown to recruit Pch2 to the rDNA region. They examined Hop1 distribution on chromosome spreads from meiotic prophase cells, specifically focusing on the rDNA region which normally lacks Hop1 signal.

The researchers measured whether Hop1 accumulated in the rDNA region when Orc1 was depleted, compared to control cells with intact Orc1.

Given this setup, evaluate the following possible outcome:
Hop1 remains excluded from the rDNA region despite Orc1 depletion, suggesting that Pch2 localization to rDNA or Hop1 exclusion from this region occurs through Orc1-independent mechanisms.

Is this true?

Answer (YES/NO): NO